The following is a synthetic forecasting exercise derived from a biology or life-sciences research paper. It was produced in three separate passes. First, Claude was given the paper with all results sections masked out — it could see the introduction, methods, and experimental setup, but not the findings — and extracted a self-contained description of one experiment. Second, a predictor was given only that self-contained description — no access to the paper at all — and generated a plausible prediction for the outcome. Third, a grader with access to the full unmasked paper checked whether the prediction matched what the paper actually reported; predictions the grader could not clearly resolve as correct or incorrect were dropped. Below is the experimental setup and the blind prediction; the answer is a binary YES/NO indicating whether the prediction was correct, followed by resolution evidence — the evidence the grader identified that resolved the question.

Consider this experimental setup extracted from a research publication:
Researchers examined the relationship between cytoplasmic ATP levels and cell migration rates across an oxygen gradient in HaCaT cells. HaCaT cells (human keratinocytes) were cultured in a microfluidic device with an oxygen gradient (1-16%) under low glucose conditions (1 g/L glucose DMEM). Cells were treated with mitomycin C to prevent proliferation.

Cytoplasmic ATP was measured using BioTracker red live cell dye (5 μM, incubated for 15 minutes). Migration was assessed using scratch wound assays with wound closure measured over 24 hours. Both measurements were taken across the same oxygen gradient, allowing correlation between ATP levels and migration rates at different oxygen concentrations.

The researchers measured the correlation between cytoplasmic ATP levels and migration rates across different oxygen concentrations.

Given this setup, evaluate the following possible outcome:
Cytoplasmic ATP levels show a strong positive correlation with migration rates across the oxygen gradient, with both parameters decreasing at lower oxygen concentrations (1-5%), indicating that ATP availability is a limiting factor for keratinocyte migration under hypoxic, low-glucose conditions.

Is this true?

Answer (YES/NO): NO